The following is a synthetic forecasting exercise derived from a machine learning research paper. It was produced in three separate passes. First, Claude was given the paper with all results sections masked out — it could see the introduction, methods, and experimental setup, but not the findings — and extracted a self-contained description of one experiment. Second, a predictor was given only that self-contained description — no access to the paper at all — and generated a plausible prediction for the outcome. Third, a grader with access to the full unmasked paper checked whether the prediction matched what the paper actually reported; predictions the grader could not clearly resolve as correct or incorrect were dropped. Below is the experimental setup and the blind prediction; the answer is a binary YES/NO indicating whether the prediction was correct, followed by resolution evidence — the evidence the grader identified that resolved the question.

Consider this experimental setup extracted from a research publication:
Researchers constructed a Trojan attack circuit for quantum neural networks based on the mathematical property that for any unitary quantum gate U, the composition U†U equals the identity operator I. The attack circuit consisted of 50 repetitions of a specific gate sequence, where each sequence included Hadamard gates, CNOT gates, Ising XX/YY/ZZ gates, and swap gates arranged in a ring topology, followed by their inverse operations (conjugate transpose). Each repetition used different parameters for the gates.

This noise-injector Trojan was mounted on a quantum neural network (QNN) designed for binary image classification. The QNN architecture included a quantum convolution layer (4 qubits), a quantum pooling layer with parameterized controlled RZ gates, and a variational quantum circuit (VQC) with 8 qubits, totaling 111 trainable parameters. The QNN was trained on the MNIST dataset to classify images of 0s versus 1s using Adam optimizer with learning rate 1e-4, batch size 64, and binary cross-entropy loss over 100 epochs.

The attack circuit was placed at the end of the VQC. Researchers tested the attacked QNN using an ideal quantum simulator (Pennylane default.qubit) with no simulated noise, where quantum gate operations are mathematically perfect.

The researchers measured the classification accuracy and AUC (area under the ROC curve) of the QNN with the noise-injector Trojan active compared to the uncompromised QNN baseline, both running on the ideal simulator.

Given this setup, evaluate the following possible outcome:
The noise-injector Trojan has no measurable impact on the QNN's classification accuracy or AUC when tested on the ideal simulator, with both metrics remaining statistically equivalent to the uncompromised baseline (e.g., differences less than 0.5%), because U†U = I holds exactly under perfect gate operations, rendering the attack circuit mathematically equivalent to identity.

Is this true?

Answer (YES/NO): YES